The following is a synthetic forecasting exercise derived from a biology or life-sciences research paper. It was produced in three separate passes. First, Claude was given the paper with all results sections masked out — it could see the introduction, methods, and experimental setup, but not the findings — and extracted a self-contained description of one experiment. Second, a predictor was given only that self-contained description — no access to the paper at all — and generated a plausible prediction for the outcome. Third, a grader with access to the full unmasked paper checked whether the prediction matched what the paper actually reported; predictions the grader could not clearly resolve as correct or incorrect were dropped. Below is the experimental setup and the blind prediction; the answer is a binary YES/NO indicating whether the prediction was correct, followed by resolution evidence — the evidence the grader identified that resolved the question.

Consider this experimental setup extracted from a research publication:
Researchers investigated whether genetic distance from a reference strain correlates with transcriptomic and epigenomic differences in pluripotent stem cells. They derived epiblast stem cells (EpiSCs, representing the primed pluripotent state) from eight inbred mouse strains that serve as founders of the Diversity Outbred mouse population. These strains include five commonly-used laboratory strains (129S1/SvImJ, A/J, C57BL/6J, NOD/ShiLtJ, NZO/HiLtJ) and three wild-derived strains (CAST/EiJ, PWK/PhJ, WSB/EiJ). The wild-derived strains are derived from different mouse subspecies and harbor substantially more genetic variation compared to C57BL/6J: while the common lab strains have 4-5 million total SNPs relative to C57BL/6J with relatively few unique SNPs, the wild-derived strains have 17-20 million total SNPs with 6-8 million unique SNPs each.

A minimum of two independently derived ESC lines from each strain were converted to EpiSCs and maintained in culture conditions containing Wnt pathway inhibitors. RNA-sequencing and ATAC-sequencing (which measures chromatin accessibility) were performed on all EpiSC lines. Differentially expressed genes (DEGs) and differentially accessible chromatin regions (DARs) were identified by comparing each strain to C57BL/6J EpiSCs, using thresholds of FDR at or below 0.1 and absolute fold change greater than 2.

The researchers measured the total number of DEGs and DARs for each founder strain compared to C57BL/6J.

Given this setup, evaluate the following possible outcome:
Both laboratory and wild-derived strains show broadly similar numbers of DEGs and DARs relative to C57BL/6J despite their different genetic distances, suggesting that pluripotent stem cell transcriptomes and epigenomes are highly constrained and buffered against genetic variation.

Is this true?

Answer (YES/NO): NO